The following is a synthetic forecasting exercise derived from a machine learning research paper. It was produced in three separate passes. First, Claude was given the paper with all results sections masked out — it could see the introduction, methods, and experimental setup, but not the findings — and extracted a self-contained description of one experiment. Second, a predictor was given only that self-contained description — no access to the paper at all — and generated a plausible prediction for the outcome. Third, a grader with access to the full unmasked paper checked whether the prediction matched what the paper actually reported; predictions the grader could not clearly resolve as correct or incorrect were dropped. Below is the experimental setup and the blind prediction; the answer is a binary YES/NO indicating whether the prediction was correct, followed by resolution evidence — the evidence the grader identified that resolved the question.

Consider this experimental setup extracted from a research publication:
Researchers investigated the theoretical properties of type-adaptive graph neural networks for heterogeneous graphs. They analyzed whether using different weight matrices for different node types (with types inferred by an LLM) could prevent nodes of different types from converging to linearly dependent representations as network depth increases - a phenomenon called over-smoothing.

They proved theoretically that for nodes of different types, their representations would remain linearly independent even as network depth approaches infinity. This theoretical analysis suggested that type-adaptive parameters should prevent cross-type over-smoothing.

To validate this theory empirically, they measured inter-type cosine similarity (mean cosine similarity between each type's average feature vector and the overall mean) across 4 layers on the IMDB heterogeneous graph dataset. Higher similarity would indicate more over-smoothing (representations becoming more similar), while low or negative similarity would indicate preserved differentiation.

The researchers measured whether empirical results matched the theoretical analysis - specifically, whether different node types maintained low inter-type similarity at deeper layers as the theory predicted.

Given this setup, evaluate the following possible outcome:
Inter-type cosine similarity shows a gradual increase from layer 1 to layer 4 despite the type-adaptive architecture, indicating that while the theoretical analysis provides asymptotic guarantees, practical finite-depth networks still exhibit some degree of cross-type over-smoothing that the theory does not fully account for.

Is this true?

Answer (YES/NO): YES